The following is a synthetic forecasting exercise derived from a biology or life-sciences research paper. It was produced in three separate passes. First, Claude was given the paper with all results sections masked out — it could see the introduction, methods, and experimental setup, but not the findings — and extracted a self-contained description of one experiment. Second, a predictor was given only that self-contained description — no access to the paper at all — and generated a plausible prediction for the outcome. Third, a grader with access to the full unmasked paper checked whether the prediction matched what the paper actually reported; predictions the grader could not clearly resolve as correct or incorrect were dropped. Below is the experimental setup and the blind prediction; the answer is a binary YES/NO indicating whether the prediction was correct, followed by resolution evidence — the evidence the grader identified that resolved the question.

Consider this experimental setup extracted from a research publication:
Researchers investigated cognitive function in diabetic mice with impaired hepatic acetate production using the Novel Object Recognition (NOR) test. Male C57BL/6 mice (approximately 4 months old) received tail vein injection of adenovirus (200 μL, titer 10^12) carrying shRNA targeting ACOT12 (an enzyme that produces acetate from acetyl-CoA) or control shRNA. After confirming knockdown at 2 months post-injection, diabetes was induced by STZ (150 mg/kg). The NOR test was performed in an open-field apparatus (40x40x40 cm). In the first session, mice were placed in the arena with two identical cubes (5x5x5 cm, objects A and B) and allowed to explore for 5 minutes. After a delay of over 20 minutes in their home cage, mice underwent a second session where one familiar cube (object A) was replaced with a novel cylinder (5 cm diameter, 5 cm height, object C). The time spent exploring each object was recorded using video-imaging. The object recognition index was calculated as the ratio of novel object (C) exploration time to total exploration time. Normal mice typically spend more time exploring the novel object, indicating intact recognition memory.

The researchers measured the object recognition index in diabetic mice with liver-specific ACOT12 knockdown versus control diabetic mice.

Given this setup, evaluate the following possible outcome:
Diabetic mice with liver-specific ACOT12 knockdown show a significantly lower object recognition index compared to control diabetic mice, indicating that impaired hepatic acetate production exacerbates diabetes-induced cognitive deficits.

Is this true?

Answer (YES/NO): NO